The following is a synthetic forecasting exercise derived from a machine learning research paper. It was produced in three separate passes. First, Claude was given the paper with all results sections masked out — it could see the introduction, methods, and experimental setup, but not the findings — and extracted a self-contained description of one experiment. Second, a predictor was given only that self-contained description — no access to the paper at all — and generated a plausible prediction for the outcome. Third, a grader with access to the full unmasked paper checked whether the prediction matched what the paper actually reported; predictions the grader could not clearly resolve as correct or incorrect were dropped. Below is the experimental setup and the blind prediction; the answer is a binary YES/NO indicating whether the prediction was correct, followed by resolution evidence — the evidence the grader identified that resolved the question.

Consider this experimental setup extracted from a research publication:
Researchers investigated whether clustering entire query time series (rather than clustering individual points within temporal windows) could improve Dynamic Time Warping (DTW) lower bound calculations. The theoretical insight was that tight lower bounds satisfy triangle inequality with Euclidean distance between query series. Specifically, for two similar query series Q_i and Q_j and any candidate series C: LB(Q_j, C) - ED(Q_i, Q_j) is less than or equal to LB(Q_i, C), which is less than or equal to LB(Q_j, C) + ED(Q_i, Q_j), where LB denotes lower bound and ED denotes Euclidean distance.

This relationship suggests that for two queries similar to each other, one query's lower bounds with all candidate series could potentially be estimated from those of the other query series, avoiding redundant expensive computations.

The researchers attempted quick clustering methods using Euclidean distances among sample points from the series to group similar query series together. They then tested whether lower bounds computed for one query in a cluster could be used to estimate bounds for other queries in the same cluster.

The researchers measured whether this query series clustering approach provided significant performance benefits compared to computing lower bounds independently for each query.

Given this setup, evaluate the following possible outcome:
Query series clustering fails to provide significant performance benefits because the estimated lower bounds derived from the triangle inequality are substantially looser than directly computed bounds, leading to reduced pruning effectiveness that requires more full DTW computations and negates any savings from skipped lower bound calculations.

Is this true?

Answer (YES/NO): NO